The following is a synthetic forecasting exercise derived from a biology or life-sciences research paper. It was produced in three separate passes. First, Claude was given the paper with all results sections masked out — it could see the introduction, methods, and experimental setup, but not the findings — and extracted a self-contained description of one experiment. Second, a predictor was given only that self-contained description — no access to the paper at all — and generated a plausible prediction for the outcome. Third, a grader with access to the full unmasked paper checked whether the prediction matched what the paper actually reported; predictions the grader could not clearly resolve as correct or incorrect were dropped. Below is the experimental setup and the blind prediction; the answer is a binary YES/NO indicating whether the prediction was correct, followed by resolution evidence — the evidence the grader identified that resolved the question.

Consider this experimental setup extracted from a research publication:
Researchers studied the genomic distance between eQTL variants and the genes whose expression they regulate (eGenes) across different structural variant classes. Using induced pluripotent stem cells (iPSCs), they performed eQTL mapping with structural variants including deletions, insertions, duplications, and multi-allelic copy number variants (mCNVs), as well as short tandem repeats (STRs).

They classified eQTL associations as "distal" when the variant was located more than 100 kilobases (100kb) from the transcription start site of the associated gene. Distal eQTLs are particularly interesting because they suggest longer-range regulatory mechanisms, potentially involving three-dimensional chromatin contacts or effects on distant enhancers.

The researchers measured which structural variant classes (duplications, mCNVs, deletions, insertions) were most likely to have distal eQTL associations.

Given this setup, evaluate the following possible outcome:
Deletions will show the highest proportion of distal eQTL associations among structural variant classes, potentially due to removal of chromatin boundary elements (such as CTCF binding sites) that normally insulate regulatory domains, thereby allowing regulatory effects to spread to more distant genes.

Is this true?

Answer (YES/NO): NO